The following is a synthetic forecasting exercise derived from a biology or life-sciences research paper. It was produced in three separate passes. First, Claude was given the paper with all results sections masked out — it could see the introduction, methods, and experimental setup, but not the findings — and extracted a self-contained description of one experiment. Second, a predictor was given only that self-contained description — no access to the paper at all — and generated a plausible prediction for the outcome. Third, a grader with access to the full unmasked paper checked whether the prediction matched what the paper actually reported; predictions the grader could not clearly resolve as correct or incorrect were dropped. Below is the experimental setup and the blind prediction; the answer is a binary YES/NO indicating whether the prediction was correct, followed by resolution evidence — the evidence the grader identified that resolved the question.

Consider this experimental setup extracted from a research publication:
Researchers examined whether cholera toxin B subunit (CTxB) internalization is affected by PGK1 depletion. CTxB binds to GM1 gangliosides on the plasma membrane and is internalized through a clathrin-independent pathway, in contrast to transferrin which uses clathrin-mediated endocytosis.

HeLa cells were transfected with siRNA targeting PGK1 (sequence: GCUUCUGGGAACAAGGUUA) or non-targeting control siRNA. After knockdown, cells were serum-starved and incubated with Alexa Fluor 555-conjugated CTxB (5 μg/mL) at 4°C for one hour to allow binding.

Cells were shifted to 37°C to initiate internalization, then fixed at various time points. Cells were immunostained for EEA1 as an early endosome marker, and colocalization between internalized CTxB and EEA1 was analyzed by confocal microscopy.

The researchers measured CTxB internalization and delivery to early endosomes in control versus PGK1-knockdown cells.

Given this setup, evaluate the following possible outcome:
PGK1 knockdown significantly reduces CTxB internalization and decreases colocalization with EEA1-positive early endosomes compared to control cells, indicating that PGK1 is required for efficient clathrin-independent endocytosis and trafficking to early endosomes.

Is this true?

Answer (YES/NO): NO